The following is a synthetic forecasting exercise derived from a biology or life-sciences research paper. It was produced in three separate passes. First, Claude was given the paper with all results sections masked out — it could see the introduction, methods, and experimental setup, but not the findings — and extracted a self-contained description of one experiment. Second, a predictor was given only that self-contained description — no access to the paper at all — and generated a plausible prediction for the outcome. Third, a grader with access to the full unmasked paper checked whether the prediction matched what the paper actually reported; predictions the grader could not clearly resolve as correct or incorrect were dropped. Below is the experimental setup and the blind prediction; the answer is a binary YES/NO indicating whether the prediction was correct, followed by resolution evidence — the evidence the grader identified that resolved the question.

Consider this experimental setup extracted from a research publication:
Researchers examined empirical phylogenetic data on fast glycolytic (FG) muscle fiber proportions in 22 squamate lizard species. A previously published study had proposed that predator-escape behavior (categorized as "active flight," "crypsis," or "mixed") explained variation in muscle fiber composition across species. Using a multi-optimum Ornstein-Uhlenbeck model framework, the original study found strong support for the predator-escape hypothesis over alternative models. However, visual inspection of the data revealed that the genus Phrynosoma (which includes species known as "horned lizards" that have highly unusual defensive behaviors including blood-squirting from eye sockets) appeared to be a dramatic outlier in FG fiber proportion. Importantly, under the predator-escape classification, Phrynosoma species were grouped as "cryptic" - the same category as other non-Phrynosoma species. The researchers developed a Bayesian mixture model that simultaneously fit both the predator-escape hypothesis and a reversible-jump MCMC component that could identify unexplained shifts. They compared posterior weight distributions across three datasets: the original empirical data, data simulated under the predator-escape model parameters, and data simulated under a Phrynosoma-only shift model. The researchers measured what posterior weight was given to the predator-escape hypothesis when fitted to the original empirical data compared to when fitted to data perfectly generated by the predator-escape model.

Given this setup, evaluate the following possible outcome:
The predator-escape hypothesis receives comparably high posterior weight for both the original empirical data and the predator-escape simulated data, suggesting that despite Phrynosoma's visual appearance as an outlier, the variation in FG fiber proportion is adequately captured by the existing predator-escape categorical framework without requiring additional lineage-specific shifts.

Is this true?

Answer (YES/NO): NO